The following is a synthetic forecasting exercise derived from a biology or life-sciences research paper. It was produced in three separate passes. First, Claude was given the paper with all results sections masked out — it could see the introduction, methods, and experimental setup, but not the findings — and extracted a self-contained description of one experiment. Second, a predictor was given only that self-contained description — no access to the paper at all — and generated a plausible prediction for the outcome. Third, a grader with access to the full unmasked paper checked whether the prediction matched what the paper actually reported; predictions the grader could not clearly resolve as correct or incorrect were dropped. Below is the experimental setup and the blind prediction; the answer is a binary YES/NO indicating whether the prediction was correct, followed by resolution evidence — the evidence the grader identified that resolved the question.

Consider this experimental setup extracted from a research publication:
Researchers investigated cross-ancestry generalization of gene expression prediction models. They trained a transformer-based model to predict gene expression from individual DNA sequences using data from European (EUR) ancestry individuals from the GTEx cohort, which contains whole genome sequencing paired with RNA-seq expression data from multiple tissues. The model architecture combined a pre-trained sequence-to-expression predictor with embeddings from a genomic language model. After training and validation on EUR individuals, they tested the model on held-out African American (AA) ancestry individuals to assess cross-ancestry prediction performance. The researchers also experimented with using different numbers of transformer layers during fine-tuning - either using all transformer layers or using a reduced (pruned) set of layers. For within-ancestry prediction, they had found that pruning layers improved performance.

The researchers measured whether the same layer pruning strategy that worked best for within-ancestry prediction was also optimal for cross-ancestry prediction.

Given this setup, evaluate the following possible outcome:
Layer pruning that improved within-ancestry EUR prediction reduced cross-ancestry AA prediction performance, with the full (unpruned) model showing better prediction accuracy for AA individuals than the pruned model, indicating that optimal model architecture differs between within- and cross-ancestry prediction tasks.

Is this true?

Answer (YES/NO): YES